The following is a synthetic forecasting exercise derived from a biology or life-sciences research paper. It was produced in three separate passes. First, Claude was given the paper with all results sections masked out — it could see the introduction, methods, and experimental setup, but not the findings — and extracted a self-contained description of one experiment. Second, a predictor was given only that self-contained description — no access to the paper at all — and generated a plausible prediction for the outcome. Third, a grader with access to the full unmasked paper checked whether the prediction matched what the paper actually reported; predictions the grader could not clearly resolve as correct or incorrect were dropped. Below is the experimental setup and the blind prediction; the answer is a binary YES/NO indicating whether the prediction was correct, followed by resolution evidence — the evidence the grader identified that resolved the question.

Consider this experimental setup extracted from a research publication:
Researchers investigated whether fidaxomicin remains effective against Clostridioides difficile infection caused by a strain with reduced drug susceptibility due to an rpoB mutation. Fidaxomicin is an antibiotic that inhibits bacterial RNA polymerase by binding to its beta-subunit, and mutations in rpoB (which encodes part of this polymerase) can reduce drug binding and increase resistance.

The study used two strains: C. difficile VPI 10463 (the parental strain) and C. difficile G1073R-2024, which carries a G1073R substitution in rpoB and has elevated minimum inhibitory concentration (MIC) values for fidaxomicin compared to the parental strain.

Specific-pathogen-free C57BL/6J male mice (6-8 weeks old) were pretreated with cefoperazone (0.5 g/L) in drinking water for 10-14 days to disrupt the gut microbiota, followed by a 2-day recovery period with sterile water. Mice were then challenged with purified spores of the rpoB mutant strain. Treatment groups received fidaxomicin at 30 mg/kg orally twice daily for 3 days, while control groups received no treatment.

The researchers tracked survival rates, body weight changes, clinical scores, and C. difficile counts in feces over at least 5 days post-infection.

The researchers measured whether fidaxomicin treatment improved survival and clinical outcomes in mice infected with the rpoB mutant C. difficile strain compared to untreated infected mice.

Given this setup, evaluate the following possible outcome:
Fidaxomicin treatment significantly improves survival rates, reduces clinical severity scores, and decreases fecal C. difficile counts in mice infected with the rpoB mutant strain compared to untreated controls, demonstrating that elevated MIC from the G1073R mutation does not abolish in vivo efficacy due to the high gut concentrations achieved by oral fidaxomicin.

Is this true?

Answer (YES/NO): YES